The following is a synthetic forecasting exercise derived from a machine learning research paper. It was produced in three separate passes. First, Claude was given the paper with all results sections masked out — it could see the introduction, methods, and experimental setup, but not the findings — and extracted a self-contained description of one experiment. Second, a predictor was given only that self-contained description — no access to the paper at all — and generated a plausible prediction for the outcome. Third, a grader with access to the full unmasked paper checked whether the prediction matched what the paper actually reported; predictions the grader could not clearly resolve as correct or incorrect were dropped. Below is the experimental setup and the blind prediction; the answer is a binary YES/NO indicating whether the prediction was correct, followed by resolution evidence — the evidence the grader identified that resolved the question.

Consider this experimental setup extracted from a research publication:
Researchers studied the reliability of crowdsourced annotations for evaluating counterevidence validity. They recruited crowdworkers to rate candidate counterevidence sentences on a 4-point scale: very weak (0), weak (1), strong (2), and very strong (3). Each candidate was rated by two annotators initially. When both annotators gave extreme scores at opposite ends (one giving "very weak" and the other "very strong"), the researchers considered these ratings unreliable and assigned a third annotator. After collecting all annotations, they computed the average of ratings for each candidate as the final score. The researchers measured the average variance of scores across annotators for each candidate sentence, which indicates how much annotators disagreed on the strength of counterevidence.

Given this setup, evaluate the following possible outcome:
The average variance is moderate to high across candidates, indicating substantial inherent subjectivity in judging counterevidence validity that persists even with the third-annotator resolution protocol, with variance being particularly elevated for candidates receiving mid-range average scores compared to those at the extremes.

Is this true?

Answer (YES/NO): NO